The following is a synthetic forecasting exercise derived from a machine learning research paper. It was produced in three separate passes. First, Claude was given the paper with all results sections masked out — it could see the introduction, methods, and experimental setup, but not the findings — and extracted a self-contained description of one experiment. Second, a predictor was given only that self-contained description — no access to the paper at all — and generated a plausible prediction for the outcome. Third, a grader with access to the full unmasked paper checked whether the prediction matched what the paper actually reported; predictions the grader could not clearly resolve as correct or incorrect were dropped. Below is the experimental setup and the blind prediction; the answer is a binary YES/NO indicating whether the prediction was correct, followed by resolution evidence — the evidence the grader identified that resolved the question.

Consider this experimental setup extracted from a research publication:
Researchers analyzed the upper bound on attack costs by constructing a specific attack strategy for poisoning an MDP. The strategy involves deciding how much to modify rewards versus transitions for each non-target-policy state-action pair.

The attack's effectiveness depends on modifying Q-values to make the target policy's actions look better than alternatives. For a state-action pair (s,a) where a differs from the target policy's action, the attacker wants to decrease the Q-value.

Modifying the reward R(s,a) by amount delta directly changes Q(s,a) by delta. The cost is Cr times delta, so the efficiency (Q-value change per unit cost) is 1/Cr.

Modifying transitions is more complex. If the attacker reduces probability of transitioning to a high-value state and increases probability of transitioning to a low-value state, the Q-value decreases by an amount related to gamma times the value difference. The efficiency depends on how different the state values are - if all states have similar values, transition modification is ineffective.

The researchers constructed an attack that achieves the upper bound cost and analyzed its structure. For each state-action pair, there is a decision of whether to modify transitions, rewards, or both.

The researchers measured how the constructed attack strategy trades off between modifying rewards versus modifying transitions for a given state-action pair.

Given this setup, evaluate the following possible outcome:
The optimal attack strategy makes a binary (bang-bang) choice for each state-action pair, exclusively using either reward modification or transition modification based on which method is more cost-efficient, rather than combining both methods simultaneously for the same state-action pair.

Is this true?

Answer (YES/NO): NO